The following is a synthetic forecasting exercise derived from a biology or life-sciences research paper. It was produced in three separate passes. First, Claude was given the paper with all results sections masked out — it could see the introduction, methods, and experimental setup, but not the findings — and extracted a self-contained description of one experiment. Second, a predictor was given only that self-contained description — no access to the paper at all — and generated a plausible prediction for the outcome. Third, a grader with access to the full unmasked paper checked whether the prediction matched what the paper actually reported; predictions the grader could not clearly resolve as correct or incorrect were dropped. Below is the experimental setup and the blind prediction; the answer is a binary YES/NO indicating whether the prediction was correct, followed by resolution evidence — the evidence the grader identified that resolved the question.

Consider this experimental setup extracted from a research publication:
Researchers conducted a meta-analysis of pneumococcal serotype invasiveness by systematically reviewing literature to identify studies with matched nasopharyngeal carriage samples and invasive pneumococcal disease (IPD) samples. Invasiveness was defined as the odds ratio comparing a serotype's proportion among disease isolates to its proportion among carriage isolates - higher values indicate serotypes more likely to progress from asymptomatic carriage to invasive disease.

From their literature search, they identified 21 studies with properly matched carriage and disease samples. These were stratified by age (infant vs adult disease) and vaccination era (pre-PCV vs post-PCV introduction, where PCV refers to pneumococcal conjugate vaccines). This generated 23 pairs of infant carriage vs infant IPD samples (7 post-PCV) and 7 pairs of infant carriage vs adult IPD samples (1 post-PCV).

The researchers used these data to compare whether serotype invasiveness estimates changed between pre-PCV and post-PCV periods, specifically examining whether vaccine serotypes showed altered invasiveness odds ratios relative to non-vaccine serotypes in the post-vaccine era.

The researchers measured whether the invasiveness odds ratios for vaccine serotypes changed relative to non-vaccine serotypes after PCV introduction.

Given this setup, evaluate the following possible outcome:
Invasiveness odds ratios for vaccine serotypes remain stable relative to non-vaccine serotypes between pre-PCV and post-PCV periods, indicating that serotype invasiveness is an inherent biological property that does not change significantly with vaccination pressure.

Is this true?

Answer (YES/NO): YES